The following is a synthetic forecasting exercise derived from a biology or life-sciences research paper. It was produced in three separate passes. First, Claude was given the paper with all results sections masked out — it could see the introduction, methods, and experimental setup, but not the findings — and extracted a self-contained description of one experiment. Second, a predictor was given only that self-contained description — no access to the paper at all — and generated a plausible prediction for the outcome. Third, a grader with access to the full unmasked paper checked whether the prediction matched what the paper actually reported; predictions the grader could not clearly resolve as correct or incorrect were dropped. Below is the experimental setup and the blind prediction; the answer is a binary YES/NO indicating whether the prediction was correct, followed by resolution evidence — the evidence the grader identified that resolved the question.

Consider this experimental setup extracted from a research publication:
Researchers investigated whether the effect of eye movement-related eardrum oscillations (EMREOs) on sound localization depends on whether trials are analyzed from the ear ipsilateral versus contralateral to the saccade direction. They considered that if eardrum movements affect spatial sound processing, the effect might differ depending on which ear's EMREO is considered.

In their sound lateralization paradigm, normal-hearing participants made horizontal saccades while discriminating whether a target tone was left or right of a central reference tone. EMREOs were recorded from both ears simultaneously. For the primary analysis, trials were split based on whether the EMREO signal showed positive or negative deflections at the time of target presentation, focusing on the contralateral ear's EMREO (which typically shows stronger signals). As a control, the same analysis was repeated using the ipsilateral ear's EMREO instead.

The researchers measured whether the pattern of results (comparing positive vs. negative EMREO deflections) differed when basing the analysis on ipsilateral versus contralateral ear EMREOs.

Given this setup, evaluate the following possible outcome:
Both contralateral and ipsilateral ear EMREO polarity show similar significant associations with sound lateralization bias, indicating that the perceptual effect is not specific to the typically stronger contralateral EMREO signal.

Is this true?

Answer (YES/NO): NO